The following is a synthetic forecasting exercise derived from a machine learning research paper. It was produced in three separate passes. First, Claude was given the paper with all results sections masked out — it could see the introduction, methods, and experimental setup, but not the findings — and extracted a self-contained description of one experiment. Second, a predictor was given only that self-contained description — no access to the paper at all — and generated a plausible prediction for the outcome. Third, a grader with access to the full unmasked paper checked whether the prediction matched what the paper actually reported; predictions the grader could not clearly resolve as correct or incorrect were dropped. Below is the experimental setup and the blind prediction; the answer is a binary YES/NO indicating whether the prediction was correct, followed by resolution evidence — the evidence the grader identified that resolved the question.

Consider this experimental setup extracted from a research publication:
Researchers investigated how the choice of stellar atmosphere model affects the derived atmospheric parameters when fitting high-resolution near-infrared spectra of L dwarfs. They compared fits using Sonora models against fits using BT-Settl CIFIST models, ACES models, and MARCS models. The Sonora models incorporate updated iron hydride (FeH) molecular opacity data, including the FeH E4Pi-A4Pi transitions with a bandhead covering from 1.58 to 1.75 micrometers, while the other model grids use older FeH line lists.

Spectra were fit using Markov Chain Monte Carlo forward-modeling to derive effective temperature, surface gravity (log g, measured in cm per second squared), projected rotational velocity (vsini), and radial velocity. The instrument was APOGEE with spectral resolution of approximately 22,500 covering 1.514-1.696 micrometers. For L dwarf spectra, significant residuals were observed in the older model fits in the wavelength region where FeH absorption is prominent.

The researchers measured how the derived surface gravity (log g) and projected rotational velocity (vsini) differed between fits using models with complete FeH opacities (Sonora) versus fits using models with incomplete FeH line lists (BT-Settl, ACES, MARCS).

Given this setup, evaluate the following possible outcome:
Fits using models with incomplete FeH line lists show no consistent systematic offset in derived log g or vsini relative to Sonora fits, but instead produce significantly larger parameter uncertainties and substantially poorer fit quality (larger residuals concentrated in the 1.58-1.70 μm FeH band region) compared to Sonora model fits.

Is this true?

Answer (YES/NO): NO